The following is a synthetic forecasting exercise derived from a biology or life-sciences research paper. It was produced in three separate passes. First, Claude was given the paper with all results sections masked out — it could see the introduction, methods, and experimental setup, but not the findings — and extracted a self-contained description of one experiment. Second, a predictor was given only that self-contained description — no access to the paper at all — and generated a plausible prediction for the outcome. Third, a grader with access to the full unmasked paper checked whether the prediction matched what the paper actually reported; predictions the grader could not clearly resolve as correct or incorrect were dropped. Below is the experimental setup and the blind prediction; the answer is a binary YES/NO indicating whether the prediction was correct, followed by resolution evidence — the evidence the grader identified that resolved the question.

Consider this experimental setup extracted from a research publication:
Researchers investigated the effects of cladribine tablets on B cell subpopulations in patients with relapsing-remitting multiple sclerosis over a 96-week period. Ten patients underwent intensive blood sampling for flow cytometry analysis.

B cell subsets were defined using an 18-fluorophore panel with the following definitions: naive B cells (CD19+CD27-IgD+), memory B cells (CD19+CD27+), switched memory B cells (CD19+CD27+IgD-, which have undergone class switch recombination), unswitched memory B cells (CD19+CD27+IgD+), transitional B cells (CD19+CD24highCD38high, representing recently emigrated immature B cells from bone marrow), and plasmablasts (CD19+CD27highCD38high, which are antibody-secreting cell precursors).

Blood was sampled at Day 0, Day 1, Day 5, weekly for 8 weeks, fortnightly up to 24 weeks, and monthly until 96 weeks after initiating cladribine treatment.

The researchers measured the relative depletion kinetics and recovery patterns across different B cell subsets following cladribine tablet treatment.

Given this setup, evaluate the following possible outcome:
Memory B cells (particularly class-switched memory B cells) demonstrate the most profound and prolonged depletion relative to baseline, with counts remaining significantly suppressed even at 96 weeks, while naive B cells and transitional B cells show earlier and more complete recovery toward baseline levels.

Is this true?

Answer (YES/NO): NO